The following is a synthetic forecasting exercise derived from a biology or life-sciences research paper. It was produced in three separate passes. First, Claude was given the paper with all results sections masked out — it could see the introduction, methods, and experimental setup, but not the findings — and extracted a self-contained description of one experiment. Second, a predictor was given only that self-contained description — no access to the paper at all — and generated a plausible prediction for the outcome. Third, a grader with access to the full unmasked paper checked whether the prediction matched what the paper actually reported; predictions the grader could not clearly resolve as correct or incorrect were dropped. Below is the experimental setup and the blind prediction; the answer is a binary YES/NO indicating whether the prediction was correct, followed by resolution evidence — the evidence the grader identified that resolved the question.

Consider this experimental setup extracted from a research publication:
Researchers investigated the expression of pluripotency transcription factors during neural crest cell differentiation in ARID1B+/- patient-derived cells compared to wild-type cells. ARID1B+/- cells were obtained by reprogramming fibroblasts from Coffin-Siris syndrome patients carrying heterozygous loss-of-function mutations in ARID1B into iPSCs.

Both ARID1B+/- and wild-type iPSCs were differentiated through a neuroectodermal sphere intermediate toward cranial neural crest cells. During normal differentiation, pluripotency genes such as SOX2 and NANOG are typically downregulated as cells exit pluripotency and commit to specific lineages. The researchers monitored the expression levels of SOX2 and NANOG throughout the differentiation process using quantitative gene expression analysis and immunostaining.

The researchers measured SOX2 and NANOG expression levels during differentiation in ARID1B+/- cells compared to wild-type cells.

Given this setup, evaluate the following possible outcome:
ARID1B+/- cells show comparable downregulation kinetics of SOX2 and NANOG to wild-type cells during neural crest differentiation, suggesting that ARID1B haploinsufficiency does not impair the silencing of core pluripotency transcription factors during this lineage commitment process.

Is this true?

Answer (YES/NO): NO